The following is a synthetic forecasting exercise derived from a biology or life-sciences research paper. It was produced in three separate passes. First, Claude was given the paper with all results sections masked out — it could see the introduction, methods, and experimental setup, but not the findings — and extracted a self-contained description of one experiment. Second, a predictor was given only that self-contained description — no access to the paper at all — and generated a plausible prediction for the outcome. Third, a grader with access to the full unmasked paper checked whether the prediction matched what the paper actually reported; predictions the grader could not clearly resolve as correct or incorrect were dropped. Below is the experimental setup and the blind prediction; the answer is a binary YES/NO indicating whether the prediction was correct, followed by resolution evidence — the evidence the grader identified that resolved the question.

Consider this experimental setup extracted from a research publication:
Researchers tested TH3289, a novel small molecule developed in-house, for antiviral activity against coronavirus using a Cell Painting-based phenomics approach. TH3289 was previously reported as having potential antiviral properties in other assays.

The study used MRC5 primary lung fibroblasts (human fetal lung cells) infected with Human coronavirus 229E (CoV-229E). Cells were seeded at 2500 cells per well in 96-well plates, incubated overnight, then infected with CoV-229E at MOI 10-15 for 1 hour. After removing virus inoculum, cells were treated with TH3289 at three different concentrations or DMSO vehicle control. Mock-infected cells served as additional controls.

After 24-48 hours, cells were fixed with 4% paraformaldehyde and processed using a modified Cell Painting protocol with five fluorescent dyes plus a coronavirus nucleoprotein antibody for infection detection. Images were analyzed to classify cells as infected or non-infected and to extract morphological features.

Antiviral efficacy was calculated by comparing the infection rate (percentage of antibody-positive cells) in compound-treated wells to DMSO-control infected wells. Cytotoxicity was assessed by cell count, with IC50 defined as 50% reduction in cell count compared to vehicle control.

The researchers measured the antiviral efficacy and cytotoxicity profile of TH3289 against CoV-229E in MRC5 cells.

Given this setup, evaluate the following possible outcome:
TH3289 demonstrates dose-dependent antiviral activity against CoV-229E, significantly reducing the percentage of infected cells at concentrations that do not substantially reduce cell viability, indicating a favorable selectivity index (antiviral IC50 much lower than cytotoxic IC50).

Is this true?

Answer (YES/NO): NO